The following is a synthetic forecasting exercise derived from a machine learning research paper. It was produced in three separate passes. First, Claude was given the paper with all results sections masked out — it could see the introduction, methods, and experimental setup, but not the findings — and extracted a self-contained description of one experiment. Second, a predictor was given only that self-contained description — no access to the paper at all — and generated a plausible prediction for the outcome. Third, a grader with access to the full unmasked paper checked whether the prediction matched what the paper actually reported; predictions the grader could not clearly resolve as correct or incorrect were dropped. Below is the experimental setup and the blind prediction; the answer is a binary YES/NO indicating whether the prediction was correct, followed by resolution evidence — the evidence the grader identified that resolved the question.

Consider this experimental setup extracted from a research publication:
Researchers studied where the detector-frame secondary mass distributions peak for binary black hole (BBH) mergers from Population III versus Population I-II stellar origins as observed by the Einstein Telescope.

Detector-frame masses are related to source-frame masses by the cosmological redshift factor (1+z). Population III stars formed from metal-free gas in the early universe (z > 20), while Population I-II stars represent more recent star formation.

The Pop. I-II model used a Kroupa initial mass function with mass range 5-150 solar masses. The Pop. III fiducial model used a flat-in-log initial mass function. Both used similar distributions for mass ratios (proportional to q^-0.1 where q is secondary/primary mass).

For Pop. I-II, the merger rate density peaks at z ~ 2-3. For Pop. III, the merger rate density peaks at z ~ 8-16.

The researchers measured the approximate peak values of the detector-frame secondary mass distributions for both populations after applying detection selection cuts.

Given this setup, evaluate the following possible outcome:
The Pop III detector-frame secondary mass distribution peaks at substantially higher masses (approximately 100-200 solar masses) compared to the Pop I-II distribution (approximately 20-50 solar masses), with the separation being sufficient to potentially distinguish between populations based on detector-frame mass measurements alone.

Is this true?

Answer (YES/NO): NO